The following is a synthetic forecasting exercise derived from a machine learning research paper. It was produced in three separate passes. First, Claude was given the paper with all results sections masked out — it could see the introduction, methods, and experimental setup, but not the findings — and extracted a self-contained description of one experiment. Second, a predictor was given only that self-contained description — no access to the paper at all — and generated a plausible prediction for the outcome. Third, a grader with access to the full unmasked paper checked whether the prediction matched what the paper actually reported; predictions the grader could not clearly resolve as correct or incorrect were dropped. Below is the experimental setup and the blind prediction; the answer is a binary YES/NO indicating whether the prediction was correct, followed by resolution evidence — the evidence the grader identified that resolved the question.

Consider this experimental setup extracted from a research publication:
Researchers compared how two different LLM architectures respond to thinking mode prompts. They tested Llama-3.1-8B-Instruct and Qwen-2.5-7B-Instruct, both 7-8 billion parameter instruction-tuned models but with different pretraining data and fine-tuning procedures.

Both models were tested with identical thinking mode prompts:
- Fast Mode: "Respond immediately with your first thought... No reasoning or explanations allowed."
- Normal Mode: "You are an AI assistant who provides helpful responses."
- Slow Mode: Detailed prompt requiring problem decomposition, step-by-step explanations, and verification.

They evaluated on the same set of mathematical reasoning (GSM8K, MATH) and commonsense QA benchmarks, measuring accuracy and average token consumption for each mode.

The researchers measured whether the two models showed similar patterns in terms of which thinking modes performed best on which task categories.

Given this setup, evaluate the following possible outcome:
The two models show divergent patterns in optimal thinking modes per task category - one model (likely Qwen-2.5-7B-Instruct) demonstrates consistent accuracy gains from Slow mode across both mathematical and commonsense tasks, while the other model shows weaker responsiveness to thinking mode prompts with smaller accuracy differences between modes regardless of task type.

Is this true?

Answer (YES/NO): NO